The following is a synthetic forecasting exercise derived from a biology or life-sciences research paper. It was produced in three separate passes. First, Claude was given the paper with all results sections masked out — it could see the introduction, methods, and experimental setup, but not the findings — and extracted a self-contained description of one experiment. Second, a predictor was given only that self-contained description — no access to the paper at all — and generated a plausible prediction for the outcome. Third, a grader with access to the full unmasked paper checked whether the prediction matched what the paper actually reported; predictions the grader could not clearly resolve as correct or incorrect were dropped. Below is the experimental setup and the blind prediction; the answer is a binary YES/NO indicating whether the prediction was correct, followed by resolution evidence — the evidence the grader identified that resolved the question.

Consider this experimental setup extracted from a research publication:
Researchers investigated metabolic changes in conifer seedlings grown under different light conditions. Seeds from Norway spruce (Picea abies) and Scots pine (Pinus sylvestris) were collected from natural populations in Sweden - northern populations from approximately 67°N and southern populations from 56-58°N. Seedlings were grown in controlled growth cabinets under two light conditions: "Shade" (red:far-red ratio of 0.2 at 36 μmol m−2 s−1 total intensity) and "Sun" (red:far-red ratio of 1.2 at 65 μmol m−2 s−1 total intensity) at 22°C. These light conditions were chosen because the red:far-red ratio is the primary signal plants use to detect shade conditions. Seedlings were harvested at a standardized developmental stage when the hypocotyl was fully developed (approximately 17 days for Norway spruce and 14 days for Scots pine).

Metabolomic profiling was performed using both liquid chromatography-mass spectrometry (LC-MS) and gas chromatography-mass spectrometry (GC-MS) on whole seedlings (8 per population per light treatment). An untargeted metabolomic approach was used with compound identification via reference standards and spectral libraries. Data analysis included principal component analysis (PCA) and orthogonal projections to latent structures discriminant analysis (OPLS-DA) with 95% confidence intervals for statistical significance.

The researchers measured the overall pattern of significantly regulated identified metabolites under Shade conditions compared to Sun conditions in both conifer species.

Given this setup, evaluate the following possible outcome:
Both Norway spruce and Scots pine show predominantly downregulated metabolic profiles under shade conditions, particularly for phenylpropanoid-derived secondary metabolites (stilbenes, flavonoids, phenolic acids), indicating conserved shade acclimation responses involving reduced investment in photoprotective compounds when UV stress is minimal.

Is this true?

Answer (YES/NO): NO